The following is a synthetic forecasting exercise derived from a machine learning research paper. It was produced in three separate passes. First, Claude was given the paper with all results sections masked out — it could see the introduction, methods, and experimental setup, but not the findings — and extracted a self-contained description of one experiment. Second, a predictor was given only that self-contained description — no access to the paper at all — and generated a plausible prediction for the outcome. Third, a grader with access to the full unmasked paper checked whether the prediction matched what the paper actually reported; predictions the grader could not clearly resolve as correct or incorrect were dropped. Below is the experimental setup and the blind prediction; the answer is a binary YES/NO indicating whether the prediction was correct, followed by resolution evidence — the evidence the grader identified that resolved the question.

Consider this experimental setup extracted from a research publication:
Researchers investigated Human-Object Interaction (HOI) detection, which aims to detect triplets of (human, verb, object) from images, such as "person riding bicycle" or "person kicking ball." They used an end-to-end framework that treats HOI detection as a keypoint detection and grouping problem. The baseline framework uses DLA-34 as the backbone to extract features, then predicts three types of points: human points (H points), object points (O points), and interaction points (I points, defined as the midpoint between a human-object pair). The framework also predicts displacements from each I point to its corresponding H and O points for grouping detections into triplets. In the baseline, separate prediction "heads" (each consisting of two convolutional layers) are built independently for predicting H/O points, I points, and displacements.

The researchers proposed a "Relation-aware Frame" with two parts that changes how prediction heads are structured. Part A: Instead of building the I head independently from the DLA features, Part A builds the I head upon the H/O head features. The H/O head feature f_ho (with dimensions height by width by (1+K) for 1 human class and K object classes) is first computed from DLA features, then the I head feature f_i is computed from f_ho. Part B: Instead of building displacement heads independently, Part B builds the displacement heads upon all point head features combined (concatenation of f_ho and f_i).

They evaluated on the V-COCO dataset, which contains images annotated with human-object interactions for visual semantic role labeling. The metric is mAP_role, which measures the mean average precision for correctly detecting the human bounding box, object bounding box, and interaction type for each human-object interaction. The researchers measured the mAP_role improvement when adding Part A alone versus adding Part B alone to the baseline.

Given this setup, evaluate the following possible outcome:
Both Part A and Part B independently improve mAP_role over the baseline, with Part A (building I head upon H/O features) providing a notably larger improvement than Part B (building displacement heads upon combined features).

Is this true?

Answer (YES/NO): NO